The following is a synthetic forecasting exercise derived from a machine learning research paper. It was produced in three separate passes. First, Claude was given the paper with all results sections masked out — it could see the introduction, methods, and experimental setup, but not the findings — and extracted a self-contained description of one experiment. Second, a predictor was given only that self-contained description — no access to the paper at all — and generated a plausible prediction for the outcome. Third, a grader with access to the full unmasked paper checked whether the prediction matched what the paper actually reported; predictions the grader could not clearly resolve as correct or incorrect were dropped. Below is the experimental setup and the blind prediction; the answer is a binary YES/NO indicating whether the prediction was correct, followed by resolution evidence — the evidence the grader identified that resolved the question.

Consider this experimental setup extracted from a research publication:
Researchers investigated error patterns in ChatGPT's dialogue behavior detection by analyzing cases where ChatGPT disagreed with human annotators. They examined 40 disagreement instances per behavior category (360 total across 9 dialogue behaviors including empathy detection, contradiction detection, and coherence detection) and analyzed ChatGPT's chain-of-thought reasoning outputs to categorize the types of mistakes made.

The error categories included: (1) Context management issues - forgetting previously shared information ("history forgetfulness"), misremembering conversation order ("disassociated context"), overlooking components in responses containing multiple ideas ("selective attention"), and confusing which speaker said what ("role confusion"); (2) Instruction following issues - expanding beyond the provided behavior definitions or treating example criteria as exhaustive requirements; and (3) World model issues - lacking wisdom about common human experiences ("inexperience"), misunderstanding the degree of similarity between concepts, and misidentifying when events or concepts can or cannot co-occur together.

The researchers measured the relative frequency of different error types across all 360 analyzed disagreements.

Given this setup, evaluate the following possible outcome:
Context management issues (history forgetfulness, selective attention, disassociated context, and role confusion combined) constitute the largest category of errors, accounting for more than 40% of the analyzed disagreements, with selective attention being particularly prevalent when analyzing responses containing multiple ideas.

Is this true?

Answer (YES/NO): NO